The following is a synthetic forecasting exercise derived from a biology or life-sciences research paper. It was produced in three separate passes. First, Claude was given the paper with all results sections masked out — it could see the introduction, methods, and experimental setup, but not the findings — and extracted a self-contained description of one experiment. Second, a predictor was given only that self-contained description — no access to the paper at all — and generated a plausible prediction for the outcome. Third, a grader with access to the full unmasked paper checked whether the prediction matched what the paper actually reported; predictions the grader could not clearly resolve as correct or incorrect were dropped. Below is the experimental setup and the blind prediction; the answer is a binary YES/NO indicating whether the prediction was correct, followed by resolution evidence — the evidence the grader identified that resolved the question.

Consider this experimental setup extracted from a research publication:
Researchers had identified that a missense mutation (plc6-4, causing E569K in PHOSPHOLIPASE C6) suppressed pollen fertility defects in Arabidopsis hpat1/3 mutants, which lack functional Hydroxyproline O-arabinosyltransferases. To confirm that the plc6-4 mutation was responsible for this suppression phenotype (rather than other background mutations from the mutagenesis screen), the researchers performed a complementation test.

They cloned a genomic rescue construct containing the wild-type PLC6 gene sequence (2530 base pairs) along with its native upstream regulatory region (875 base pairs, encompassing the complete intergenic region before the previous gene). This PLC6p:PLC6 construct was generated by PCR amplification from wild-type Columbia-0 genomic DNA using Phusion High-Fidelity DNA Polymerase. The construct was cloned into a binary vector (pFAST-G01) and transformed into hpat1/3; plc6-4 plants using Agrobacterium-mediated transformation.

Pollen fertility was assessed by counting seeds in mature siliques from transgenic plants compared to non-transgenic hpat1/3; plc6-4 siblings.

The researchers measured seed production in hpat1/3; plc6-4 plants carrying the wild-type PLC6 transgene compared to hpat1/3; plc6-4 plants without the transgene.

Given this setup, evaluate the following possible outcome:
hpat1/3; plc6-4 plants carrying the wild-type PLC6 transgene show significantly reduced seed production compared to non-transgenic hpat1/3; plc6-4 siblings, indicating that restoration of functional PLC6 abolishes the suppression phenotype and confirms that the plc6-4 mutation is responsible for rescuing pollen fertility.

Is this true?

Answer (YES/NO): YES